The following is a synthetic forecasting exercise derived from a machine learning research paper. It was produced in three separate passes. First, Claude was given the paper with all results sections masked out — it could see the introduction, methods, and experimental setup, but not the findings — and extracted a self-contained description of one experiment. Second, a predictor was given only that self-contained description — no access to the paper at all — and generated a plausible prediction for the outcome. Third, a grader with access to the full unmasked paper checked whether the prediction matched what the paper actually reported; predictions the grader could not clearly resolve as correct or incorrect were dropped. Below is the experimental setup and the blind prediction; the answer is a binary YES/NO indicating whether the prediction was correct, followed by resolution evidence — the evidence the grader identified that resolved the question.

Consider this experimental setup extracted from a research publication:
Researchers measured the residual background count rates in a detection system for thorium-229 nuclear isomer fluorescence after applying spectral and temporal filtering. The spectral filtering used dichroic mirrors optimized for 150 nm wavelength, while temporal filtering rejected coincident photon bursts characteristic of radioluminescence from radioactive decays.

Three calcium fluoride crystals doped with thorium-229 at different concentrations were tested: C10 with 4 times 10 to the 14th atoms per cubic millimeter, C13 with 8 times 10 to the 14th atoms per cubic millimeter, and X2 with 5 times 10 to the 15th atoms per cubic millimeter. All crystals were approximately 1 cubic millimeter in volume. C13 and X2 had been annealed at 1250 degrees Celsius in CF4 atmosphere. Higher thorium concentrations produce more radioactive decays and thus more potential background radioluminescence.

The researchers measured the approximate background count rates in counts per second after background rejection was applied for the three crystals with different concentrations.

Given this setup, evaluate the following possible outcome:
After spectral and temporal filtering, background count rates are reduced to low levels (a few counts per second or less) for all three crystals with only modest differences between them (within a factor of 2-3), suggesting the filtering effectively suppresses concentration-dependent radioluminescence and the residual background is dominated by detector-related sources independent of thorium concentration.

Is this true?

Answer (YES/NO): NO